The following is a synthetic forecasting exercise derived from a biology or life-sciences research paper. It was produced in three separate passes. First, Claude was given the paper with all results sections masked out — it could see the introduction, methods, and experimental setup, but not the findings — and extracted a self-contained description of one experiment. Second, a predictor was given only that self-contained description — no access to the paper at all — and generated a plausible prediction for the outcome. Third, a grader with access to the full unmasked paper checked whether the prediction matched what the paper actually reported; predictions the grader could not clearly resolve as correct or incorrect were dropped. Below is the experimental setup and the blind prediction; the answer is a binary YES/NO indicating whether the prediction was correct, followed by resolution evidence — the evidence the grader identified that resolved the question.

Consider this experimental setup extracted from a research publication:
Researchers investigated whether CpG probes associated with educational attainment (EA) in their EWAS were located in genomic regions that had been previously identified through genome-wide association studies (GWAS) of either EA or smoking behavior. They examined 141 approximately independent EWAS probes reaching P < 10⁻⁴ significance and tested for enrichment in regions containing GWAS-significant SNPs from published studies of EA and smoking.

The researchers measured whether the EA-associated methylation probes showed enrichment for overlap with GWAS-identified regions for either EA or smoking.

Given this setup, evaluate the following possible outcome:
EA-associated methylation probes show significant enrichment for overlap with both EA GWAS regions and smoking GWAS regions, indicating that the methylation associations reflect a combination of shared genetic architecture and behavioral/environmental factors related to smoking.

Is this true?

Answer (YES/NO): NO